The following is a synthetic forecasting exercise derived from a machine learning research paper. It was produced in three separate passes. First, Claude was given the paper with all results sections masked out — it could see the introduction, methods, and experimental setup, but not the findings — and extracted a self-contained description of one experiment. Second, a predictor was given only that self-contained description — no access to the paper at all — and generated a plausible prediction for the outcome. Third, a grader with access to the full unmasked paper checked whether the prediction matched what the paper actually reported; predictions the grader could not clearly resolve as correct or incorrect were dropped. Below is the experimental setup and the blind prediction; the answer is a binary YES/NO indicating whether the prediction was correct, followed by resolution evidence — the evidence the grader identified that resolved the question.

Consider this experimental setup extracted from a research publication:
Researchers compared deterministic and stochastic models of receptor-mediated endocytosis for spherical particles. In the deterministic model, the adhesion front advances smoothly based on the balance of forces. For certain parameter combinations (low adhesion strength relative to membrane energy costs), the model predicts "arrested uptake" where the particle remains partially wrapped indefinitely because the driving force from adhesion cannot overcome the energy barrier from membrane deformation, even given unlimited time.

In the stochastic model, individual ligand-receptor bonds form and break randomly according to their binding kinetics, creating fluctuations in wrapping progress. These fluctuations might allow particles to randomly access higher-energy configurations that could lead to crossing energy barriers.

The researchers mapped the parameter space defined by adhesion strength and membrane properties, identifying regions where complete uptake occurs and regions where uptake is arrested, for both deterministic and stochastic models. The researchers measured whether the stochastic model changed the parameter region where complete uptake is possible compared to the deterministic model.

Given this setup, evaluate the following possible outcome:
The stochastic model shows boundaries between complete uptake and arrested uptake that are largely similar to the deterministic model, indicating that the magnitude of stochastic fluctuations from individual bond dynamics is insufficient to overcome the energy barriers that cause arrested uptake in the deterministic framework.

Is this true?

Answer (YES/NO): NO